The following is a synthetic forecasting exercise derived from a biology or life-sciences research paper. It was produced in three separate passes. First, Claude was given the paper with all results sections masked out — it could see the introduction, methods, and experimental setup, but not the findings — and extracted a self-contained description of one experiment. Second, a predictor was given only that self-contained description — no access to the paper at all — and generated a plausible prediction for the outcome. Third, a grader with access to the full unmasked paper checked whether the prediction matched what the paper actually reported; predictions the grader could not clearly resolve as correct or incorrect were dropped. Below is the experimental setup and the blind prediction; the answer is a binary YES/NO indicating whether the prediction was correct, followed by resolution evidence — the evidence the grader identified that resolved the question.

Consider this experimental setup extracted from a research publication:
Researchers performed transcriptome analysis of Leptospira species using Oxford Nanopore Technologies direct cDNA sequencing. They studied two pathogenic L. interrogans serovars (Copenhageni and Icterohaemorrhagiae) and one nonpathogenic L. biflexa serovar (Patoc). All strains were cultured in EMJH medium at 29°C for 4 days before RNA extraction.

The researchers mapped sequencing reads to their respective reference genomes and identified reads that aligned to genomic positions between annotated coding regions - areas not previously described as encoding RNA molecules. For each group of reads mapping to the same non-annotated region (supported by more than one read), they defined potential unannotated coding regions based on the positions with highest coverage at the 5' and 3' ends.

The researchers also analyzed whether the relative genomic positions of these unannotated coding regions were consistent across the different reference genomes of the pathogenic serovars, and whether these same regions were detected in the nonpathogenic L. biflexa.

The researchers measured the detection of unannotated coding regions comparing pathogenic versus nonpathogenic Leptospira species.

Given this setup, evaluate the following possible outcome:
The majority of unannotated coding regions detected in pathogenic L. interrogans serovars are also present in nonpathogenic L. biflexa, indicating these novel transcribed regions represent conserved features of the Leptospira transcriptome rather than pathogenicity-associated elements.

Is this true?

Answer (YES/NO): NO